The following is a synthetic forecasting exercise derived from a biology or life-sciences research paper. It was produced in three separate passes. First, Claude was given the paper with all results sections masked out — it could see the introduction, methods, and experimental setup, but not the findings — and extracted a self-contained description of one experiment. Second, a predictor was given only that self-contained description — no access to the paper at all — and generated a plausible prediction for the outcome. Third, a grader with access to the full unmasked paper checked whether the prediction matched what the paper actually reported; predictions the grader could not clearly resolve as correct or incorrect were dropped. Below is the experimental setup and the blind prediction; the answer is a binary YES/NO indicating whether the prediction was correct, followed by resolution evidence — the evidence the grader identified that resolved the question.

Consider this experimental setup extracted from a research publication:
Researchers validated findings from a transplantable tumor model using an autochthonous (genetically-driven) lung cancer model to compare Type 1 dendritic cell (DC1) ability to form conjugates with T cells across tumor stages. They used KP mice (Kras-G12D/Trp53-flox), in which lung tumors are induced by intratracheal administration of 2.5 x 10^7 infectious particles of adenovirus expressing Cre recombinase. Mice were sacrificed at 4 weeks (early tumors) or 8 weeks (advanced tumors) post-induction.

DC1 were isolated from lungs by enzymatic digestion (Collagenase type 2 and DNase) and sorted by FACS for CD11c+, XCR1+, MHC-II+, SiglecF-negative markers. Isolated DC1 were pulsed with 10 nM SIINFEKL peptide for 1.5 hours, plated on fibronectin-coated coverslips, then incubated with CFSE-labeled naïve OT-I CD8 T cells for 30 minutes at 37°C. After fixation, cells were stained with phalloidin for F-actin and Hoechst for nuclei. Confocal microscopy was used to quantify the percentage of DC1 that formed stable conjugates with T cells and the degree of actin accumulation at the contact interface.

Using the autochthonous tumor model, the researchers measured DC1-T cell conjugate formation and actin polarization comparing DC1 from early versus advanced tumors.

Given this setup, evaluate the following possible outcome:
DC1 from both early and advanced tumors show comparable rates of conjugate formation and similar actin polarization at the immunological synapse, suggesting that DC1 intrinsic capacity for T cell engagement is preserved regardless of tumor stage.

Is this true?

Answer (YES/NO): NO